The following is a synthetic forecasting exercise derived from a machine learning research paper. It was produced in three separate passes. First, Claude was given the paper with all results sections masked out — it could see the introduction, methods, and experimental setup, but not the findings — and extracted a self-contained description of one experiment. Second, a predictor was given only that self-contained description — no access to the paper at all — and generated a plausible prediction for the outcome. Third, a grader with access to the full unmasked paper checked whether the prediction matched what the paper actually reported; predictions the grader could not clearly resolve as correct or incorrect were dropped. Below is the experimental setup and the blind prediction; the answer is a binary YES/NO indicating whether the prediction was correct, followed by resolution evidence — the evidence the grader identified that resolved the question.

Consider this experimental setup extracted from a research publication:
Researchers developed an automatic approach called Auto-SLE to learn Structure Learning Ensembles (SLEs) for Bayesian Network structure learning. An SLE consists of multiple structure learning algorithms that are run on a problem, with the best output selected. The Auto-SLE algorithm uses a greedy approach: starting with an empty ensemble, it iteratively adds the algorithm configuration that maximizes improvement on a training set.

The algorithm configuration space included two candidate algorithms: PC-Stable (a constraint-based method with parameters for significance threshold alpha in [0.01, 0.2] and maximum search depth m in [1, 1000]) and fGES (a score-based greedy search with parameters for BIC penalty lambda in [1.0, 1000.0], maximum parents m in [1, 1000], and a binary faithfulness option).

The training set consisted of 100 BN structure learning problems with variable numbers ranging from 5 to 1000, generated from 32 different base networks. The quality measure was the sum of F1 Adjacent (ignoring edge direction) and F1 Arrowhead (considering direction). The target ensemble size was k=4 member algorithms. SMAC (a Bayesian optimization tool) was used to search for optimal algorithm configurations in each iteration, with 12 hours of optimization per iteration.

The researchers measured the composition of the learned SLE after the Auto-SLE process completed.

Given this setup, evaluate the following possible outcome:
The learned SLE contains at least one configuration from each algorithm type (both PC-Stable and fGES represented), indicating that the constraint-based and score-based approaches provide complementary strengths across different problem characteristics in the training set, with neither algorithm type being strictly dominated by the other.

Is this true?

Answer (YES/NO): NO